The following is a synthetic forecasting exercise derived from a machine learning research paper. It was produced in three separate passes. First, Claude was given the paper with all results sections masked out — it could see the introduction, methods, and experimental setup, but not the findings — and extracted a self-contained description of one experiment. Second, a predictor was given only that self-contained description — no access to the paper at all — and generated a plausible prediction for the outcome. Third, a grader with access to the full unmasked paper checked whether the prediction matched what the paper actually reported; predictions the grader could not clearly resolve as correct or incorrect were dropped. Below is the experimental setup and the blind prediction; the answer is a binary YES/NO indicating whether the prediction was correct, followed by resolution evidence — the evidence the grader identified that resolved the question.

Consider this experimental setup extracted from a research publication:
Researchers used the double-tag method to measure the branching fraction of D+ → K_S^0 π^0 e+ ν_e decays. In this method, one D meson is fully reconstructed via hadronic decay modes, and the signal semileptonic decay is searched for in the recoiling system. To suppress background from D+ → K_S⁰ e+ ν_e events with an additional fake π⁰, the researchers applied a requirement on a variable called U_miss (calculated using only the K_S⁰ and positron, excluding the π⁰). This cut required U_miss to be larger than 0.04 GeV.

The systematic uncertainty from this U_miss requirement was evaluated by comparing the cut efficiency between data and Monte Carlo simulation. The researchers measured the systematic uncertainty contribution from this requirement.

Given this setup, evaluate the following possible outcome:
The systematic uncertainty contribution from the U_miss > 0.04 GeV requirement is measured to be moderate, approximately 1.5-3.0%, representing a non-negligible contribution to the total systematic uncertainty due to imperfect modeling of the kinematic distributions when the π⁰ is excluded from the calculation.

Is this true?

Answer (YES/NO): NO